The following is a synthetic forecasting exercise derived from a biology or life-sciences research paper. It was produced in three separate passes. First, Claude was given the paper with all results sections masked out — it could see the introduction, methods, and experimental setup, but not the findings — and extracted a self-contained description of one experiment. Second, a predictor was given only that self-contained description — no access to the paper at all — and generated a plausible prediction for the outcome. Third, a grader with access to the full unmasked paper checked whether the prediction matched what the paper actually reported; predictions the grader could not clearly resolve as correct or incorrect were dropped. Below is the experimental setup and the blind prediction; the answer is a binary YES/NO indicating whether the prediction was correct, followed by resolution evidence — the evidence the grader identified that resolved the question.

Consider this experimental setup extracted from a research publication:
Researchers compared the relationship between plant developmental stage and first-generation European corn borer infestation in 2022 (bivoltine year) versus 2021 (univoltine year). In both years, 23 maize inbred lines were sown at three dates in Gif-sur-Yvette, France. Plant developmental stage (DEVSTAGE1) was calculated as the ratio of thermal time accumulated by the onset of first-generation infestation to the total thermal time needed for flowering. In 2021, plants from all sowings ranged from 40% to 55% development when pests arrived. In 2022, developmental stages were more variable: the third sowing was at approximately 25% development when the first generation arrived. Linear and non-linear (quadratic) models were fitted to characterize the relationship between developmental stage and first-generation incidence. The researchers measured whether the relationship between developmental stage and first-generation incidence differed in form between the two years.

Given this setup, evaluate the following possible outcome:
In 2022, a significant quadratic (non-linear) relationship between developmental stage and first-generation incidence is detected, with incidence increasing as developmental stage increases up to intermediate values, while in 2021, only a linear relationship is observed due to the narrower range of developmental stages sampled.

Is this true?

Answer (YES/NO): NO